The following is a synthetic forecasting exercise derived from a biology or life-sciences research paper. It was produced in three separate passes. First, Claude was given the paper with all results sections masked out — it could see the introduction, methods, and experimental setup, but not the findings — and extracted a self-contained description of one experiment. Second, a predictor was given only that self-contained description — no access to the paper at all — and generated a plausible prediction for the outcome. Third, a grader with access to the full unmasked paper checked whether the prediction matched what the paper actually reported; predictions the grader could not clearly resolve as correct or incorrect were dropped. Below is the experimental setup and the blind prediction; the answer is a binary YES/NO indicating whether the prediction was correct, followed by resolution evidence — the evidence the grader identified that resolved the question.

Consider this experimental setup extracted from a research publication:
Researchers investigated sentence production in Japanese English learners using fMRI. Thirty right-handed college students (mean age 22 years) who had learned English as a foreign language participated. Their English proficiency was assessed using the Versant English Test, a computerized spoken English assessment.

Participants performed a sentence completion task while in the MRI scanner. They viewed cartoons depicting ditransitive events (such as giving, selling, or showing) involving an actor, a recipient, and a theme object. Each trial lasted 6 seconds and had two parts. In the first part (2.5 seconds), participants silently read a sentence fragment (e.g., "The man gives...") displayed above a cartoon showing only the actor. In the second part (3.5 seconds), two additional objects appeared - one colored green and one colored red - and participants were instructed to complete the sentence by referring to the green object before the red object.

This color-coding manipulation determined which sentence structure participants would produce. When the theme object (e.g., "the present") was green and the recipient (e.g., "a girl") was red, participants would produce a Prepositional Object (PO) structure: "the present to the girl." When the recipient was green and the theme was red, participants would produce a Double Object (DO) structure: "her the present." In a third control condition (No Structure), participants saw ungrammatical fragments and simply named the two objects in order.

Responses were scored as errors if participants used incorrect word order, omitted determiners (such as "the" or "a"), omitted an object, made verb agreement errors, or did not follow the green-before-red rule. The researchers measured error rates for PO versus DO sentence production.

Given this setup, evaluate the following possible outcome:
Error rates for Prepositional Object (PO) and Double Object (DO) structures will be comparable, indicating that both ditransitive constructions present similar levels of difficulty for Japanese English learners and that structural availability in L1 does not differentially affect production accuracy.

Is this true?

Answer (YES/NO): NO